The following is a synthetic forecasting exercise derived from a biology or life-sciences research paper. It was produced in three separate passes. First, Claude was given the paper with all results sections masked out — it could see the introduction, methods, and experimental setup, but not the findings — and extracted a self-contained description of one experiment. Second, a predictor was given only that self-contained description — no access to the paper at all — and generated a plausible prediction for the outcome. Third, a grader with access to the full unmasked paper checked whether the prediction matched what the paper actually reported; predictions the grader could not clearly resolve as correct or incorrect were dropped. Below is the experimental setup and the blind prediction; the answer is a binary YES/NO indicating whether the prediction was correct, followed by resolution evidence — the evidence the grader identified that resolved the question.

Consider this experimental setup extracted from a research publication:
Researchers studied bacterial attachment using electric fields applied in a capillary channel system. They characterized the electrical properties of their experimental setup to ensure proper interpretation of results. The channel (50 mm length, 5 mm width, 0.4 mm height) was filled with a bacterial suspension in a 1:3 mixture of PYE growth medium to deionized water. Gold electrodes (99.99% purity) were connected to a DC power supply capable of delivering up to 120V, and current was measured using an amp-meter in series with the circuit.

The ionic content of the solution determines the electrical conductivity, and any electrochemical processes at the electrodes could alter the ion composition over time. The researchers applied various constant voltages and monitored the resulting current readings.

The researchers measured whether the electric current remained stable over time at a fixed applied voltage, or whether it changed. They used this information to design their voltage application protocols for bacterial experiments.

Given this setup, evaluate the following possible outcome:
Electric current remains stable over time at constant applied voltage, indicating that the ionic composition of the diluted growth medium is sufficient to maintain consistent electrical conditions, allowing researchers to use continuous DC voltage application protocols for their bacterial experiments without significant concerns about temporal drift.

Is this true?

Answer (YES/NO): NO